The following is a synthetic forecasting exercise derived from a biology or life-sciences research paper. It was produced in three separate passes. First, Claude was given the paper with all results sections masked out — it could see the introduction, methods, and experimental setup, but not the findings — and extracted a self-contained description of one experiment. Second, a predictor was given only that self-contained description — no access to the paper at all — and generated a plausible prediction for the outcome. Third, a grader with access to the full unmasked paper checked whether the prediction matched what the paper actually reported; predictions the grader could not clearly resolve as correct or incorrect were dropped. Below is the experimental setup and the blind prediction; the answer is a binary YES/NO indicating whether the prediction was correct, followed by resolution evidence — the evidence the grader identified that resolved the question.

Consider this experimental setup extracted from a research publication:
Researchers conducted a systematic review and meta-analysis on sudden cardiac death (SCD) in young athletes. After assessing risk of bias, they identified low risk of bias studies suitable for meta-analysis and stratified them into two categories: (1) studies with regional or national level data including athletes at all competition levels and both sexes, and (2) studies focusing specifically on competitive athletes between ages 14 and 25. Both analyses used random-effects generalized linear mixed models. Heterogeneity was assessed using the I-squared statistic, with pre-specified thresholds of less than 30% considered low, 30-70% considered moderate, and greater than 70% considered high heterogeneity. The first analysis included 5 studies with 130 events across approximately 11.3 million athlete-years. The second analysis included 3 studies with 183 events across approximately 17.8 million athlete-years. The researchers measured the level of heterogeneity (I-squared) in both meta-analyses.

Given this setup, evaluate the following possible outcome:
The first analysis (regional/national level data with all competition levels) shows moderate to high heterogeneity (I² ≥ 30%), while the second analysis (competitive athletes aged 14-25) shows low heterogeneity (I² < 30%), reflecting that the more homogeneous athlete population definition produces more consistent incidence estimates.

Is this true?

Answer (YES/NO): NO